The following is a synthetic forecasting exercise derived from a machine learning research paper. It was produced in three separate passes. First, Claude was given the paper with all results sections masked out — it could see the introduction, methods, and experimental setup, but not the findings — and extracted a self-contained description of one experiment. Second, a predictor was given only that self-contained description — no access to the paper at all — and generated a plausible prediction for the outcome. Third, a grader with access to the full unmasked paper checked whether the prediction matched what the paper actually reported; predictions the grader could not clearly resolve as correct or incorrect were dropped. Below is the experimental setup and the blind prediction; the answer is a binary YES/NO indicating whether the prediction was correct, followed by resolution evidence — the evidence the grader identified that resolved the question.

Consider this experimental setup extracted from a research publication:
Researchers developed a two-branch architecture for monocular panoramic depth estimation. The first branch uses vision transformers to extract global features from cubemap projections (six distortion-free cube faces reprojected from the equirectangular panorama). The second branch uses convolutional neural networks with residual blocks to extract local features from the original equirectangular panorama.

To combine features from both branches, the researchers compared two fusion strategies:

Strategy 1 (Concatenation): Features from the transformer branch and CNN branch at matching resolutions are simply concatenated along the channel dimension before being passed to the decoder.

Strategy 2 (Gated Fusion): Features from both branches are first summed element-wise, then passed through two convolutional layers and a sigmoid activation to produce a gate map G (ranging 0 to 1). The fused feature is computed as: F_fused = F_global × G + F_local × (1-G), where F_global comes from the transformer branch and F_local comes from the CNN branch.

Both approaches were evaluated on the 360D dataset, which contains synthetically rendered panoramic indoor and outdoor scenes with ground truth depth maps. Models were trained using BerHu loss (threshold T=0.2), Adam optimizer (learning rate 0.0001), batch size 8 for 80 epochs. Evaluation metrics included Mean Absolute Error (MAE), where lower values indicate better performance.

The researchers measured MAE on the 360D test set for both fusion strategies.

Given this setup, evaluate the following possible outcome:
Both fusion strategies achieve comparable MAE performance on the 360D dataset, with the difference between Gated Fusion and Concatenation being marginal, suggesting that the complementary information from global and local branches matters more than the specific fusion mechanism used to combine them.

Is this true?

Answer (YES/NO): NO